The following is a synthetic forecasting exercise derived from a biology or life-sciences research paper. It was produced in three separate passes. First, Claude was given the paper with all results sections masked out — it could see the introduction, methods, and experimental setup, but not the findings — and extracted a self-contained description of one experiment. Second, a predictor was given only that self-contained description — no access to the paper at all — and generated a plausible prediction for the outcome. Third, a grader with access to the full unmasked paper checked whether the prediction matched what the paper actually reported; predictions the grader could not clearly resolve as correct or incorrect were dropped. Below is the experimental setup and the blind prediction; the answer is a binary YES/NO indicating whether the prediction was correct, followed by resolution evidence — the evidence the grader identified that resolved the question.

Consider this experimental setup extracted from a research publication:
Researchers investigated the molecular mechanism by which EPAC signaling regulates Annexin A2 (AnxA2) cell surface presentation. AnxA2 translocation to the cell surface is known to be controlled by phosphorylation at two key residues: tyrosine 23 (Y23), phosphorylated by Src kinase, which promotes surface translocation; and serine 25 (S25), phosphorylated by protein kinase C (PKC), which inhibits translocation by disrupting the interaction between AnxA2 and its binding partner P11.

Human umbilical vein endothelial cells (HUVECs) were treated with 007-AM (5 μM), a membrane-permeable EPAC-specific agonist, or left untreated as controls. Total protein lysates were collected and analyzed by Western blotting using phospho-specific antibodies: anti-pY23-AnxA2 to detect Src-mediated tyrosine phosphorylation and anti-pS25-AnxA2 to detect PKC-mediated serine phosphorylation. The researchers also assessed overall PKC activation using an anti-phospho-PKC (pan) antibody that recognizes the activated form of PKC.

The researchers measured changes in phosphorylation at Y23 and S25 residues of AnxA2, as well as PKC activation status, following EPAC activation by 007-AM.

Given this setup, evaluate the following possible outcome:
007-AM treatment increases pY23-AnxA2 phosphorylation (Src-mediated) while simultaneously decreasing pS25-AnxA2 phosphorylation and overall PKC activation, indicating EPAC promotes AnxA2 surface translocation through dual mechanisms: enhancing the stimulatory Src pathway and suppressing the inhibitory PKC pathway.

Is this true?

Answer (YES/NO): NO